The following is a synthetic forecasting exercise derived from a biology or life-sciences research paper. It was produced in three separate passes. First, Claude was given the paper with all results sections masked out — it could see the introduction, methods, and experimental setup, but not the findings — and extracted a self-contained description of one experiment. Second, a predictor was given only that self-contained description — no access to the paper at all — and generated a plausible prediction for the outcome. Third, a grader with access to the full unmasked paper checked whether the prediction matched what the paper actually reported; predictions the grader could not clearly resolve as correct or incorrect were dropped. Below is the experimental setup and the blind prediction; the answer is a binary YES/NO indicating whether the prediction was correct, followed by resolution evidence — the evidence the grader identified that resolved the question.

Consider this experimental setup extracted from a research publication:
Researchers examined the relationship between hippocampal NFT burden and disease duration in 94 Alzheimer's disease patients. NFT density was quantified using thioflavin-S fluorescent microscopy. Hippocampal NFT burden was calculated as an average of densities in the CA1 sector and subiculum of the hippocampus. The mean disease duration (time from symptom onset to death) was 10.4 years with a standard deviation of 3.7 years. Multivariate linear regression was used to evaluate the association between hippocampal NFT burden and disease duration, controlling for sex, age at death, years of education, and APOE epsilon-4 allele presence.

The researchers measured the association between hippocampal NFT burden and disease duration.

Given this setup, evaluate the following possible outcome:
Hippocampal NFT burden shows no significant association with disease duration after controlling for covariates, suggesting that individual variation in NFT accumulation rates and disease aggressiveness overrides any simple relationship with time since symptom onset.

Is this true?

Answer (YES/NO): NO